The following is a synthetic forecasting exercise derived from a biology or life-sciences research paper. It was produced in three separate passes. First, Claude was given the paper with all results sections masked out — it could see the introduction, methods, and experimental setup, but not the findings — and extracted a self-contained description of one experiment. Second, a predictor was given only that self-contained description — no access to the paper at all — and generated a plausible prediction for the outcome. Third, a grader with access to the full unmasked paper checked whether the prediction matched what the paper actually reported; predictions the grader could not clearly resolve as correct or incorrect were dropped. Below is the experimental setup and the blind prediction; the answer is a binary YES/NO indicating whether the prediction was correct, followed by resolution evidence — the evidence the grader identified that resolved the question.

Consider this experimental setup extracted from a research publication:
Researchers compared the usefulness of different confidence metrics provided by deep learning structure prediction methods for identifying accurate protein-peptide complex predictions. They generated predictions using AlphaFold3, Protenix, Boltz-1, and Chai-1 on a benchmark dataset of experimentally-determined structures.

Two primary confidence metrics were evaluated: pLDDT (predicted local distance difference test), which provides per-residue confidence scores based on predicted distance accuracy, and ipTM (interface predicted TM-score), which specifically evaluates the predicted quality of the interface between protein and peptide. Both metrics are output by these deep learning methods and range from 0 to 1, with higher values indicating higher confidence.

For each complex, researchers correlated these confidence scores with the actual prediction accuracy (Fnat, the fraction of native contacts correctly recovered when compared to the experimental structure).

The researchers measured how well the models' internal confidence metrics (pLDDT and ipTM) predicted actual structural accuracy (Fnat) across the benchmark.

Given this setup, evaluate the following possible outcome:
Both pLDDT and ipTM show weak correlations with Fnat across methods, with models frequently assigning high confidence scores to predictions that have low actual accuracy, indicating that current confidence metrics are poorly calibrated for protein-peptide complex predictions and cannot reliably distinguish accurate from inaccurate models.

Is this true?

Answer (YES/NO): NO